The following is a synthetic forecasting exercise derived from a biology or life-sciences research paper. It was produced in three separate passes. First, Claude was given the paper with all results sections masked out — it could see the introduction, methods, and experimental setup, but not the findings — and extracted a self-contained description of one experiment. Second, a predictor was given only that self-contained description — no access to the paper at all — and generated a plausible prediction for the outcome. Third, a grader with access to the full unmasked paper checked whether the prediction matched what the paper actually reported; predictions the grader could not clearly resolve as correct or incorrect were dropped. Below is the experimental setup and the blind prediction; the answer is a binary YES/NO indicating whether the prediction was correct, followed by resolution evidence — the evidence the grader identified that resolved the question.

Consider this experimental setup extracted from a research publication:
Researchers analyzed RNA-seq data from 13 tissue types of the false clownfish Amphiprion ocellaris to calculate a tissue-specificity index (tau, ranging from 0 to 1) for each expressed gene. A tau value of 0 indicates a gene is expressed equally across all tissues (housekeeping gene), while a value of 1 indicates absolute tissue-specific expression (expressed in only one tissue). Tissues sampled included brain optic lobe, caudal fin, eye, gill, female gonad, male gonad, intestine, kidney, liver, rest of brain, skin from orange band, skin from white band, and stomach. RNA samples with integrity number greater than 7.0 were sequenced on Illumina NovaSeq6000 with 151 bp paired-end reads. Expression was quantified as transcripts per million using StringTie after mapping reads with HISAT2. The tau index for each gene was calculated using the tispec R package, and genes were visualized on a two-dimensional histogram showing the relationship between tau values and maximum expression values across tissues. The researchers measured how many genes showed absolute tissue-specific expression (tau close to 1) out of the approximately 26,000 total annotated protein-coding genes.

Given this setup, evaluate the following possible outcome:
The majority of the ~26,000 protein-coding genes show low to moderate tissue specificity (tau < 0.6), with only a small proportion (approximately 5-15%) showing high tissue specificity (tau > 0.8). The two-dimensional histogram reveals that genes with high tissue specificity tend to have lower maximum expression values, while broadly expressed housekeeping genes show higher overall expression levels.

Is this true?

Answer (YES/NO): NO